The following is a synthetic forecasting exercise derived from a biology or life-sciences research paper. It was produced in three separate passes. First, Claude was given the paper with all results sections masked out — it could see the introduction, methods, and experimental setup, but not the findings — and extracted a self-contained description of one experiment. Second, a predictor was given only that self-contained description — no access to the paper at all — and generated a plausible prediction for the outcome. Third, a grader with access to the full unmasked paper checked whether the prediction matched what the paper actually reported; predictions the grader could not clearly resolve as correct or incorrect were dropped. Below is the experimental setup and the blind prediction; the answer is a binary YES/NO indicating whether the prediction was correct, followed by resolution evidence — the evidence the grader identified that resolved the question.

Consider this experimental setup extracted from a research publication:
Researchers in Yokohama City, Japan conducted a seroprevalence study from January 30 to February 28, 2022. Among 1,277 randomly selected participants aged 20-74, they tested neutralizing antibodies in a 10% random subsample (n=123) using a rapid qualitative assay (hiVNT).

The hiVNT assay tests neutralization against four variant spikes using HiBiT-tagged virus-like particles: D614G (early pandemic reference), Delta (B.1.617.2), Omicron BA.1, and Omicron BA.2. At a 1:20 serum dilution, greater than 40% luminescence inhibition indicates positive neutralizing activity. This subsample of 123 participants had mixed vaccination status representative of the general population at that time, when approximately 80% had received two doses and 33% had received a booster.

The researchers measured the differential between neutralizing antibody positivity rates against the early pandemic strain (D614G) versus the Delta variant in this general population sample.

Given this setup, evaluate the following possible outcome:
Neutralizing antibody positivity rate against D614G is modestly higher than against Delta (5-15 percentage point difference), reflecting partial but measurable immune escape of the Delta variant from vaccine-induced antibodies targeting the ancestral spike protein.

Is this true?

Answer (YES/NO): YES